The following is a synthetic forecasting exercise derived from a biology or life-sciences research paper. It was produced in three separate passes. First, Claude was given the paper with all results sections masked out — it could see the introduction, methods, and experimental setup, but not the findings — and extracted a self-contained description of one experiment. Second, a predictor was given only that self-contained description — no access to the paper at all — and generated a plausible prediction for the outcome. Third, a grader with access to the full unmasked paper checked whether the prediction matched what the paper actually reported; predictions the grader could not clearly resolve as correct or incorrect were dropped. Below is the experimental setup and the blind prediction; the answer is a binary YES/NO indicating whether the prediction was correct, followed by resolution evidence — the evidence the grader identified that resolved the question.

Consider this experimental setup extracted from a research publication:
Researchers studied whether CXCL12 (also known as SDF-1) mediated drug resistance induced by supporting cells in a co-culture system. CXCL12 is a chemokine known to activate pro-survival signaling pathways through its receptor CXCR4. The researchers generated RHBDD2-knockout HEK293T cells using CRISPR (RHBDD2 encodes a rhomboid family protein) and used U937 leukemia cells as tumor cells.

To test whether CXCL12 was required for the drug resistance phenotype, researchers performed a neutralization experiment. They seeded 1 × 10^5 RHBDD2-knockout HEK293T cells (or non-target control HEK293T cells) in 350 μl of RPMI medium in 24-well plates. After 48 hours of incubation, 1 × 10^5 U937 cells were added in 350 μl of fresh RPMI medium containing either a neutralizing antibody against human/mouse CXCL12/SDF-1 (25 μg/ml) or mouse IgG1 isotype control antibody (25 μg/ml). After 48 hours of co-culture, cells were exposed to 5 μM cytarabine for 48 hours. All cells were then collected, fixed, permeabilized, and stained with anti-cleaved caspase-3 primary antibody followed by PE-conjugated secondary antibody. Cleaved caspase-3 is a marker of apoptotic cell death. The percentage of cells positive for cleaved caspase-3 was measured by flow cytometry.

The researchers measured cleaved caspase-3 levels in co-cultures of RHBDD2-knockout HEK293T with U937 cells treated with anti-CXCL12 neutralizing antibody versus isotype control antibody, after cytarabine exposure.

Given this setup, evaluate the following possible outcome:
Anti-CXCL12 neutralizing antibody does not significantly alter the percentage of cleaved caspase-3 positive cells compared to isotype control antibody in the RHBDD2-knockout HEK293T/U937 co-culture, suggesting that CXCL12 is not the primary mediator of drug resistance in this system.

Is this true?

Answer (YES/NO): NO